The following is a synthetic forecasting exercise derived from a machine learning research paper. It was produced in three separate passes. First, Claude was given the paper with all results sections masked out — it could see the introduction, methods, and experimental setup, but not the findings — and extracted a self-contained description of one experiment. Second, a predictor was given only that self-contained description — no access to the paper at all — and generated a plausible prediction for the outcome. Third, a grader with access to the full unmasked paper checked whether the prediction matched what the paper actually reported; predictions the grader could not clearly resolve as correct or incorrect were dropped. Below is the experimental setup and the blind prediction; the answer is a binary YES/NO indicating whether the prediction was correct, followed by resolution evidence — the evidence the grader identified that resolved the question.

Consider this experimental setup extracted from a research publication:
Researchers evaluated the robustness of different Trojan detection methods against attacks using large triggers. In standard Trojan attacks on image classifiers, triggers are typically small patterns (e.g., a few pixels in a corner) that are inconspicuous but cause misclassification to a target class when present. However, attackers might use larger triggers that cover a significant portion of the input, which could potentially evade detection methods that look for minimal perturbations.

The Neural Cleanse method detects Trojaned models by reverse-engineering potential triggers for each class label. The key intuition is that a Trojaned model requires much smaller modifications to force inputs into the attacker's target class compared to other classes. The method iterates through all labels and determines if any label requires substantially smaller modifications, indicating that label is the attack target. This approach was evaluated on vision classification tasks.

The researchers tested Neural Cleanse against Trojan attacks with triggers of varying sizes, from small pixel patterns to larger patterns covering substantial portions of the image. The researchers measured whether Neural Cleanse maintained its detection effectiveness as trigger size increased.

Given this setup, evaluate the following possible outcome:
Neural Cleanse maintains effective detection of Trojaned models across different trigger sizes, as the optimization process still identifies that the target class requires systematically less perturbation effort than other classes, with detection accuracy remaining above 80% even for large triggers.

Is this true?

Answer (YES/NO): NO